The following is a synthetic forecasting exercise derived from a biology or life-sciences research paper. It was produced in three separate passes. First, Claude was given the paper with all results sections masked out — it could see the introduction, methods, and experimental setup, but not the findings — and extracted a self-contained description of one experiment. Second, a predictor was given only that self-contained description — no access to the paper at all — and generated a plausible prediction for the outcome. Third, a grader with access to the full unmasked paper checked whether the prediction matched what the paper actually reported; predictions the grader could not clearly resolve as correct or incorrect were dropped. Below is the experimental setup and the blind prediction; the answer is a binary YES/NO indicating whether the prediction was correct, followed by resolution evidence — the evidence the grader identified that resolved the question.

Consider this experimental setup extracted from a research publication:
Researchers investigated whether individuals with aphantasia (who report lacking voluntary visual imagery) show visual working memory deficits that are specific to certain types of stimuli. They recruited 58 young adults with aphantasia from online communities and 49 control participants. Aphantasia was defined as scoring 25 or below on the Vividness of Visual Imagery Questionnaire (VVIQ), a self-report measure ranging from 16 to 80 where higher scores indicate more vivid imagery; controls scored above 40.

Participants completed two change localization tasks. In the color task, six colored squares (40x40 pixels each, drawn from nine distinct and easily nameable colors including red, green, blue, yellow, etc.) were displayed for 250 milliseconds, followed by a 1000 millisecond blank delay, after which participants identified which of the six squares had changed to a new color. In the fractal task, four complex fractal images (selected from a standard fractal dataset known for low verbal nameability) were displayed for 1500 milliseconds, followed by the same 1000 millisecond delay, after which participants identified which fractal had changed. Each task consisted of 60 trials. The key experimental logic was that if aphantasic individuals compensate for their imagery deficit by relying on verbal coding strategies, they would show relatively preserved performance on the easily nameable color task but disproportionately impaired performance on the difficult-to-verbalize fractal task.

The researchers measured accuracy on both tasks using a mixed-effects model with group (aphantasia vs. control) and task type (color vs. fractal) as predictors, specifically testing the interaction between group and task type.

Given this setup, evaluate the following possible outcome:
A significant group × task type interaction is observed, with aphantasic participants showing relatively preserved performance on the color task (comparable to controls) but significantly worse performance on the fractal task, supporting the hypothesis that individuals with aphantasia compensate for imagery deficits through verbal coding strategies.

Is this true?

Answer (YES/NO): NO